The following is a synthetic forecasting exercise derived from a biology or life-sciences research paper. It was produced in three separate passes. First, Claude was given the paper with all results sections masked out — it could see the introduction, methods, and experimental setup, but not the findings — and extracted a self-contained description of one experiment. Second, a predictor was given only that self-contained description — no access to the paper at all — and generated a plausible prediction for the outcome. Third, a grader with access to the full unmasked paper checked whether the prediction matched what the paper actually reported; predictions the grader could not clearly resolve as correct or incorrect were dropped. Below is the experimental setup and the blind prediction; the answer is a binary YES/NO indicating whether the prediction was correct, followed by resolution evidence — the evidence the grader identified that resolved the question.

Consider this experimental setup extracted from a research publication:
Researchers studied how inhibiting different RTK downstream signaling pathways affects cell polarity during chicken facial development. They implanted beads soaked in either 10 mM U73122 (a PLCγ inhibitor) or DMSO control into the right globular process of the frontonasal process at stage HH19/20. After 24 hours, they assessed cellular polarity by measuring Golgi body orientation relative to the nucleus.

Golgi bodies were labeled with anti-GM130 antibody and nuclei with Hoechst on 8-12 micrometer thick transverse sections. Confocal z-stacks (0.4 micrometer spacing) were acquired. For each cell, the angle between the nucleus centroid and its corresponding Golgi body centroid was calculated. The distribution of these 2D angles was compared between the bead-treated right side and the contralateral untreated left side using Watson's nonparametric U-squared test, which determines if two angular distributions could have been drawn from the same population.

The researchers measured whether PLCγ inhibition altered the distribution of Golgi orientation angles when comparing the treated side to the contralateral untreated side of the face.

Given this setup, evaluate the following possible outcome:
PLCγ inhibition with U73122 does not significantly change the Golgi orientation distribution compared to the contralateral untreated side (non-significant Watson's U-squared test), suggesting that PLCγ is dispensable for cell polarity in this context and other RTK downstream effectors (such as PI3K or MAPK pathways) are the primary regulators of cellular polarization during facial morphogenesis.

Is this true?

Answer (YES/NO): NO